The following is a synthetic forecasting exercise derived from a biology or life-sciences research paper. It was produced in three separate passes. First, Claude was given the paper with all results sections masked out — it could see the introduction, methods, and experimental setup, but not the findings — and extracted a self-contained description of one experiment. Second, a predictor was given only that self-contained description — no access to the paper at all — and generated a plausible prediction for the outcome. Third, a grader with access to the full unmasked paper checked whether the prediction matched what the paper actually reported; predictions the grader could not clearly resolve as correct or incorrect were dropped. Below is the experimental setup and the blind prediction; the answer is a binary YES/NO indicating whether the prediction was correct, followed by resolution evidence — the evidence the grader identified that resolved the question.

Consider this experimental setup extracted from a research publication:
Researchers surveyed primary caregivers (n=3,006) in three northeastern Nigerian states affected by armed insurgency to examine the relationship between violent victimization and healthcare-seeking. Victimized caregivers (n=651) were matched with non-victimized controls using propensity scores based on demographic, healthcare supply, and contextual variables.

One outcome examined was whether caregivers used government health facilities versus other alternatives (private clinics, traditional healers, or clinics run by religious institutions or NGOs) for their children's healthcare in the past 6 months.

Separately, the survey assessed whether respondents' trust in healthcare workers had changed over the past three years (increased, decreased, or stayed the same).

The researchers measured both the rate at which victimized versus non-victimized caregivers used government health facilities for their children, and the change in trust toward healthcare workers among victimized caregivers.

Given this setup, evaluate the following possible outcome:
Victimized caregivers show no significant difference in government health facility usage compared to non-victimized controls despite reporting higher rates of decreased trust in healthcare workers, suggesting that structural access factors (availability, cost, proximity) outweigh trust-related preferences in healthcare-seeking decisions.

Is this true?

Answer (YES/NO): NO